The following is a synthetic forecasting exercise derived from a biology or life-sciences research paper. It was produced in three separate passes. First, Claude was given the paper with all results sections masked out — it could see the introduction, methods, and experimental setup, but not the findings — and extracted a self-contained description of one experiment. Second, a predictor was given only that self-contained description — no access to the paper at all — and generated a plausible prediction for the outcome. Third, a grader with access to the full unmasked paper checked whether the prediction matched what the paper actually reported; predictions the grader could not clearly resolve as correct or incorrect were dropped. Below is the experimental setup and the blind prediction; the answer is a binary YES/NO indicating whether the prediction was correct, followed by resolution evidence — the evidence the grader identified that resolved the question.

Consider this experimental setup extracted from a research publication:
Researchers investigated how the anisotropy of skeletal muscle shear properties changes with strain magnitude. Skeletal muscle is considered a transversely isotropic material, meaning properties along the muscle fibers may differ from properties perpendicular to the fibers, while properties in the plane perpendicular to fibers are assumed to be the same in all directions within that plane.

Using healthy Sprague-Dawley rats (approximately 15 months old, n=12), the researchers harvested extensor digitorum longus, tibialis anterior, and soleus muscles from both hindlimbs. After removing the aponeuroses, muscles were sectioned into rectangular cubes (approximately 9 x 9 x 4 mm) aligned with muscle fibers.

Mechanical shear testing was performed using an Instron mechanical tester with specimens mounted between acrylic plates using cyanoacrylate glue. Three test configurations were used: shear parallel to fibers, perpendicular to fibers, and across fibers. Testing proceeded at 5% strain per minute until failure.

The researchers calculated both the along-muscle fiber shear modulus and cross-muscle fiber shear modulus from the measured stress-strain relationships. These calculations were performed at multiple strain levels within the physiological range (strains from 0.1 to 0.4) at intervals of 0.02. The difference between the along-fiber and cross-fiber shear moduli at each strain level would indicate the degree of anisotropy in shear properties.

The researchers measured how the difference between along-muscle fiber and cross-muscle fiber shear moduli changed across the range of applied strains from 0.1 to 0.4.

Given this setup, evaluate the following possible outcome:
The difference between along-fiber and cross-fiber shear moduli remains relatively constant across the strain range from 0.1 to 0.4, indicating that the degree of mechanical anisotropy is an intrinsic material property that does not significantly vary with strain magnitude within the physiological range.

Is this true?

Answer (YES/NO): NO